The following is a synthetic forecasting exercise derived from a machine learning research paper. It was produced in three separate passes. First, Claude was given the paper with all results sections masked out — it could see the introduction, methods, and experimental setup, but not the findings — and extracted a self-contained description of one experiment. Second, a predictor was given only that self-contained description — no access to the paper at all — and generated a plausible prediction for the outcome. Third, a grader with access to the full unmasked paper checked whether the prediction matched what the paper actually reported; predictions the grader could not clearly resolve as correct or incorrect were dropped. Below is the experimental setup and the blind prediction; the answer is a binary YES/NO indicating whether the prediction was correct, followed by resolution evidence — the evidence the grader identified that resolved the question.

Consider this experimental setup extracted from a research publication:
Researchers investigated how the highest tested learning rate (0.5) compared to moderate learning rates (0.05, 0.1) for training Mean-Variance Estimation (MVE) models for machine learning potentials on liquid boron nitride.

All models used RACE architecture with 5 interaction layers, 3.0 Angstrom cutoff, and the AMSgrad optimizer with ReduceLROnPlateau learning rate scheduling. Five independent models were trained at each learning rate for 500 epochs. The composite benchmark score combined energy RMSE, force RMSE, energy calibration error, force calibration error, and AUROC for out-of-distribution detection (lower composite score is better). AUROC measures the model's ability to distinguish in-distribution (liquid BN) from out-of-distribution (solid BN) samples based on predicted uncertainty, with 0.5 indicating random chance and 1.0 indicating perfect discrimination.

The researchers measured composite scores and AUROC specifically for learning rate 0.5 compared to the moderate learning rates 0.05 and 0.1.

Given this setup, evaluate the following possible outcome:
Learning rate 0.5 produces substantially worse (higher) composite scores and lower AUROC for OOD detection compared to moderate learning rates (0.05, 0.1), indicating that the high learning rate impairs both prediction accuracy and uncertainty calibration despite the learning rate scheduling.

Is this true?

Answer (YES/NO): NO